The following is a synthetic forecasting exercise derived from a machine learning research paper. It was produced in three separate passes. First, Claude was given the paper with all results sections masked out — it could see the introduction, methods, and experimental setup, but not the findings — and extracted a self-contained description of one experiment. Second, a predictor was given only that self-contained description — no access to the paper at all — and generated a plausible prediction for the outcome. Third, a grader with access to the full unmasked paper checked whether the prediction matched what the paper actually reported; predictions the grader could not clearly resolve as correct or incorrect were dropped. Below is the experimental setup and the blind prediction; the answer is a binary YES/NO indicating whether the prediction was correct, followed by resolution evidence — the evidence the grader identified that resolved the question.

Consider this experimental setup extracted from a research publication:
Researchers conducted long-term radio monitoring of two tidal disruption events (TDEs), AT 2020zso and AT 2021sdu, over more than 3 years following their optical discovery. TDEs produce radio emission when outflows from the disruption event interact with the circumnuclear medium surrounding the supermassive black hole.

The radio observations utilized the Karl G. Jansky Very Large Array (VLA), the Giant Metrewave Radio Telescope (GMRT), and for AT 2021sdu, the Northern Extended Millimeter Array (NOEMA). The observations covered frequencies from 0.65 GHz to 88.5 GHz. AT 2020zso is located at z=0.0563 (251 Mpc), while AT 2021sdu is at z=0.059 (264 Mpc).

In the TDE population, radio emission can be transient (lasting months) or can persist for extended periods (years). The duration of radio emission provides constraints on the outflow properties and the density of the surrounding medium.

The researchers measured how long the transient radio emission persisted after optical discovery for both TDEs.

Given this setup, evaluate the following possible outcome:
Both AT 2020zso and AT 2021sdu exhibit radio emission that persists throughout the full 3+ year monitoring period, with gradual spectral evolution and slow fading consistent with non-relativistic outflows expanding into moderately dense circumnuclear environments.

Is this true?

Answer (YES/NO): NO